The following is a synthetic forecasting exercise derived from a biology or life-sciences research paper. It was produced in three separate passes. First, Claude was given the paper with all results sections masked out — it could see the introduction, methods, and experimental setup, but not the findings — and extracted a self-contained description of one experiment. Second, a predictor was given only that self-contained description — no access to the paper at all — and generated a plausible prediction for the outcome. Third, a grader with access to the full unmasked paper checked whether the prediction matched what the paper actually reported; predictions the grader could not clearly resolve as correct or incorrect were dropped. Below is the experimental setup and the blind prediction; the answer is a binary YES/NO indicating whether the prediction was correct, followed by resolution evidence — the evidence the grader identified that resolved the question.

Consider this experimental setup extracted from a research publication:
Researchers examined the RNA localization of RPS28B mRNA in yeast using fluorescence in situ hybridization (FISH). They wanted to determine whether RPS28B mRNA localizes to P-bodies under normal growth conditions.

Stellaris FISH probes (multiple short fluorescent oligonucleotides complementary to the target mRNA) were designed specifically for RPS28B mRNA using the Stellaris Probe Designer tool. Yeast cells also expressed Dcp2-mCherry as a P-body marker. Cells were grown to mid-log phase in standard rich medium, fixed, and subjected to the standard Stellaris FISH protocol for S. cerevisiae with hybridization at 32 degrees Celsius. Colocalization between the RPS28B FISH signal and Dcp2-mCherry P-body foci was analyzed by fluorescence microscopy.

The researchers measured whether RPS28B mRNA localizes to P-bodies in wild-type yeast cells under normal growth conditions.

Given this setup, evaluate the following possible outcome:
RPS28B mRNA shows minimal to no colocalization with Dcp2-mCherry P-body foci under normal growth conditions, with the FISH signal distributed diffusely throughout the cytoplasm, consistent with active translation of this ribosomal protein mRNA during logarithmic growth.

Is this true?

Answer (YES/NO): NO